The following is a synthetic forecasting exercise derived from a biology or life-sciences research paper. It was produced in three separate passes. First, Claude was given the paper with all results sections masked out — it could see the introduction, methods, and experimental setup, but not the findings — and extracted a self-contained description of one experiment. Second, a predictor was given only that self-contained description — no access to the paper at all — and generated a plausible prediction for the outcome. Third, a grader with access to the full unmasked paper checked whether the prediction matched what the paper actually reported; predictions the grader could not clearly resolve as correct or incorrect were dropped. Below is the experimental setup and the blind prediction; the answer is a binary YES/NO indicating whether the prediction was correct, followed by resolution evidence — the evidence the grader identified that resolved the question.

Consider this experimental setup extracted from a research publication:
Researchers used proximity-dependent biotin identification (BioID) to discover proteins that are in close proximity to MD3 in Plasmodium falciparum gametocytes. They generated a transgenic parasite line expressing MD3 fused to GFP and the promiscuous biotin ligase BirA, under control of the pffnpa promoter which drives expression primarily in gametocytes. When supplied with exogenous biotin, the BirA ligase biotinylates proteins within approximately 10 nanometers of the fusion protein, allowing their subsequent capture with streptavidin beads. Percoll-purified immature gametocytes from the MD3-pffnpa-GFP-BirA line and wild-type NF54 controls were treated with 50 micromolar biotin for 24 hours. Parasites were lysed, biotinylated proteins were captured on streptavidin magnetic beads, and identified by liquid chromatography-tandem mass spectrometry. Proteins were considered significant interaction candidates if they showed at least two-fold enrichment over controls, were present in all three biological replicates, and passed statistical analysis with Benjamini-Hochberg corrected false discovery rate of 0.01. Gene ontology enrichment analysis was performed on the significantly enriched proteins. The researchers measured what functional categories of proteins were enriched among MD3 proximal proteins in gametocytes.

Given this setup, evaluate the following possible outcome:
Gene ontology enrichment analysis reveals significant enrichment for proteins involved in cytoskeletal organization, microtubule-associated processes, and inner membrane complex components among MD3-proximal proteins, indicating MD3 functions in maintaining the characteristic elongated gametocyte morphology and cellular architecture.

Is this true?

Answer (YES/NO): NO